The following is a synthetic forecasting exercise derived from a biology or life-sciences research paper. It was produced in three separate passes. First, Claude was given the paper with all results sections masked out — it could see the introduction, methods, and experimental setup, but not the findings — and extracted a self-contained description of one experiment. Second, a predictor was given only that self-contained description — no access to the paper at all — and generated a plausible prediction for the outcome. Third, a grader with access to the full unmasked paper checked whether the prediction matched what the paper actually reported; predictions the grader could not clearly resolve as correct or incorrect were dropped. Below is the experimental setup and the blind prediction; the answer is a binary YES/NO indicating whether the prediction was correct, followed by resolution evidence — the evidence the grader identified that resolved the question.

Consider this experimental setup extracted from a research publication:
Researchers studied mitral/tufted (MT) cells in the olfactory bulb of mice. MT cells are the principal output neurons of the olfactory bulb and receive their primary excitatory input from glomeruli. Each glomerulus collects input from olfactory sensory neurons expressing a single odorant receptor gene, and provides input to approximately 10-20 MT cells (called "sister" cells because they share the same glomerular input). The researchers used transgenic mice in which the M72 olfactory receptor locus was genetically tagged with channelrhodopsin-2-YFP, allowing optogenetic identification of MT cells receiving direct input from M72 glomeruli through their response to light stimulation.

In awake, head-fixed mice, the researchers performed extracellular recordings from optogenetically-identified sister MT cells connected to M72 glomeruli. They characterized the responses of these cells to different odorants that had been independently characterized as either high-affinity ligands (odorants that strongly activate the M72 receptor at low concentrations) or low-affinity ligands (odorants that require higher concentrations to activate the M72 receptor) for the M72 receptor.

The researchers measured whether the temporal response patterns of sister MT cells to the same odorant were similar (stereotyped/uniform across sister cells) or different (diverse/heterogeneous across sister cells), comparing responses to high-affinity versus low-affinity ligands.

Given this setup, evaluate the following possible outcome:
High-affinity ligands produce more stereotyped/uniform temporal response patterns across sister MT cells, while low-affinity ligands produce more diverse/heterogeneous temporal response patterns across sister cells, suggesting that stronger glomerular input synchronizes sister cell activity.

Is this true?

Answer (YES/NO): NO